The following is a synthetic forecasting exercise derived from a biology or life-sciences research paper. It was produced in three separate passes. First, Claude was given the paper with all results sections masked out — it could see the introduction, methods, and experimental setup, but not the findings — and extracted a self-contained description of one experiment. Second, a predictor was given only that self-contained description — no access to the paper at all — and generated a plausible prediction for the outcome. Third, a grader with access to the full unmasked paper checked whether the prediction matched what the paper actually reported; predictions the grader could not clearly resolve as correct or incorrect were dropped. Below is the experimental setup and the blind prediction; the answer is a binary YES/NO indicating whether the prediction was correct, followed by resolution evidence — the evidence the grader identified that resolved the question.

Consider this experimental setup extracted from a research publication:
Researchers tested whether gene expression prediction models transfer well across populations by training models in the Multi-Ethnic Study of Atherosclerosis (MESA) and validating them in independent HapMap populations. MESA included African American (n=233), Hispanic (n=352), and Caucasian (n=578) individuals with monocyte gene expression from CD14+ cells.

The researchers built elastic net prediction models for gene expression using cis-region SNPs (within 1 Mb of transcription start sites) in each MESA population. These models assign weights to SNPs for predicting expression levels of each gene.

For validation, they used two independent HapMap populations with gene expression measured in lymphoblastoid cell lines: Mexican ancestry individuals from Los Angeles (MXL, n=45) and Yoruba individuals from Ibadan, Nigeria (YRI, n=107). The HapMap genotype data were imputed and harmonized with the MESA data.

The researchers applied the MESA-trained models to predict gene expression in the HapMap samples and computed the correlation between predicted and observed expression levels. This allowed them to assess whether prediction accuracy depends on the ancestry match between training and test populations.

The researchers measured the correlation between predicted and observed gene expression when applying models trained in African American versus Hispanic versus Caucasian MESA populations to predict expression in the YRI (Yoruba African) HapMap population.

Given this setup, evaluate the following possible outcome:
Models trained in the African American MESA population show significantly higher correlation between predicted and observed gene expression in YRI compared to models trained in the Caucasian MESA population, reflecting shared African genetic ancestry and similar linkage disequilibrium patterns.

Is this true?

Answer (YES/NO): YES